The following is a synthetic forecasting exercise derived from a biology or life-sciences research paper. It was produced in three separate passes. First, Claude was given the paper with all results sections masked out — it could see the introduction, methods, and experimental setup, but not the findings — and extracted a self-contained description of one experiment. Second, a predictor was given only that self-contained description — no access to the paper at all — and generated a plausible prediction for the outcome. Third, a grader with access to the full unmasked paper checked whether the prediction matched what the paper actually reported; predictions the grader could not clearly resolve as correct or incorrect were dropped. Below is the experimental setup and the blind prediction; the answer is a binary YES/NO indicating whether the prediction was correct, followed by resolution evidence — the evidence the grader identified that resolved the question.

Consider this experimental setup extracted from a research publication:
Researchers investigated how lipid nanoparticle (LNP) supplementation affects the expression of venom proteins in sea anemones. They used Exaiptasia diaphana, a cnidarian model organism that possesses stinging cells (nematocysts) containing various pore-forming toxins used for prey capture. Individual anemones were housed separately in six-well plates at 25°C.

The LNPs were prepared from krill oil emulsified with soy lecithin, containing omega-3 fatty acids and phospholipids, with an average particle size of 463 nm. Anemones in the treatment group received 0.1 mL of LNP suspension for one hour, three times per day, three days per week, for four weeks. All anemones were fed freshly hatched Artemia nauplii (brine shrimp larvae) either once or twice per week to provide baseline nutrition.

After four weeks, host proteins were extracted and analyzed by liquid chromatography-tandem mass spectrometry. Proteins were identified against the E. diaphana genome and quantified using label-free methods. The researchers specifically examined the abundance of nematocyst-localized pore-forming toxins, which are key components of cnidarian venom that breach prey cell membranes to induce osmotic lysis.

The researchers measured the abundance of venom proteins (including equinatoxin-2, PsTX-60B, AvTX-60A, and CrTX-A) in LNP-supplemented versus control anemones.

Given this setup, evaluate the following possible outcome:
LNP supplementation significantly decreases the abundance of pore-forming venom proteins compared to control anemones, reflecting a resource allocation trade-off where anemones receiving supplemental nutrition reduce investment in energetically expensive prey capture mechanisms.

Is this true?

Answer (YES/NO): YES